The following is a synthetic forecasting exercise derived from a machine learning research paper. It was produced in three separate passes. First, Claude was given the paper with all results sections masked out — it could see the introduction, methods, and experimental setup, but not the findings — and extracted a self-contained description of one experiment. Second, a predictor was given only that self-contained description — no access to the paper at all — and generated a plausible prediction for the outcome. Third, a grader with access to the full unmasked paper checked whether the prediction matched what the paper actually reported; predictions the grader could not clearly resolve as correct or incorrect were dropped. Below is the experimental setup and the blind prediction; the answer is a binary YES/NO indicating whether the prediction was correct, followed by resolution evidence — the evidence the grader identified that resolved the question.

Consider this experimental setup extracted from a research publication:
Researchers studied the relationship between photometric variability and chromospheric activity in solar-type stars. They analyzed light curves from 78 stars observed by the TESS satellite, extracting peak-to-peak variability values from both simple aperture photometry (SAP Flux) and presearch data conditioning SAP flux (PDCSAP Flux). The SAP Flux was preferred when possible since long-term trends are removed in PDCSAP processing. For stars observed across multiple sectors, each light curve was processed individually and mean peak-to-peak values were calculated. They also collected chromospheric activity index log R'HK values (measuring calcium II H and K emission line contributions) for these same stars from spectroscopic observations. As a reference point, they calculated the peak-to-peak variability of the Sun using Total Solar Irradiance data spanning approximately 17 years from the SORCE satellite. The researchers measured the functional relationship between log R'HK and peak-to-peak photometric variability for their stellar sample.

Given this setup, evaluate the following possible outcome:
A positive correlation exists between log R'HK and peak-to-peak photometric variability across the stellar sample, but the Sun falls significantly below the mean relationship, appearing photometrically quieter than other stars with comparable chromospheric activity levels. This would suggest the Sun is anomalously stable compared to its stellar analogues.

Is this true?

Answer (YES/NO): NO